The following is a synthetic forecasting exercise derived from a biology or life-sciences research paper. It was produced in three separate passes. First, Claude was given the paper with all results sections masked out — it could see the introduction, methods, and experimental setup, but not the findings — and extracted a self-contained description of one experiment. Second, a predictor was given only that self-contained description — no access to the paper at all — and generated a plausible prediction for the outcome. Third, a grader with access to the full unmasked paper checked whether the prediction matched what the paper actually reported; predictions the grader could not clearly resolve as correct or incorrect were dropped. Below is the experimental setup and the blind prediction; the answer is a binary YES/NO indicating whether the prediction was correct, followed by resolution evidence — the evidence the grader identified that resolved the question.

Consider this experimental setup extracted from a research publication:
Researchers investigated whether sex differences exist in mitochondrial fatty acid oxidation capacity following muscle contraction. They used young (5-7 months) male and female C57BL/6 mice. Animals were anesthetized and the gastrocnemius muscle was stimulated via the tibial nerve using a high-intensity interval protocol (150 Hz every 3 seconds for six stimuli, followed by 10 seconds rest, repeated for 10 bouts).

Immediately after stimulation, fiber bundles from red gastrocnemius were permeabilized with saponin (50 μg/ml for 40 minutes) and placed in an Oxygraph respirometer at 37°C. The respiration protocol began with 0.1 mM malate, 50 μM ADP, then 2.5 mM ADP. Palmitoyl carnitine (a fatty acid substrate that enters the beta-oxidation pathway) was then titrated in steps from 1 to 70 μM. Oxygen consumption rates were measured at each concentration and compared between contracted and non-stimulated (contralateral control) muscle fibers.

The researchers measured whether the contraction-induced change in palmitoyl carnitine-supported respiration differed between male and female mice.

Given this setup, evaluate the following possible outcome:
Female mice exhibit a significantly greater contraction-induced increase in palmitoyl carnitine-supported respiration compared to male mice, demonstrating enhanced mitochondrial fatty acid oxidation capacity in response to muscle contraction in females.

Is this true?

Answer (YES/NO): YES